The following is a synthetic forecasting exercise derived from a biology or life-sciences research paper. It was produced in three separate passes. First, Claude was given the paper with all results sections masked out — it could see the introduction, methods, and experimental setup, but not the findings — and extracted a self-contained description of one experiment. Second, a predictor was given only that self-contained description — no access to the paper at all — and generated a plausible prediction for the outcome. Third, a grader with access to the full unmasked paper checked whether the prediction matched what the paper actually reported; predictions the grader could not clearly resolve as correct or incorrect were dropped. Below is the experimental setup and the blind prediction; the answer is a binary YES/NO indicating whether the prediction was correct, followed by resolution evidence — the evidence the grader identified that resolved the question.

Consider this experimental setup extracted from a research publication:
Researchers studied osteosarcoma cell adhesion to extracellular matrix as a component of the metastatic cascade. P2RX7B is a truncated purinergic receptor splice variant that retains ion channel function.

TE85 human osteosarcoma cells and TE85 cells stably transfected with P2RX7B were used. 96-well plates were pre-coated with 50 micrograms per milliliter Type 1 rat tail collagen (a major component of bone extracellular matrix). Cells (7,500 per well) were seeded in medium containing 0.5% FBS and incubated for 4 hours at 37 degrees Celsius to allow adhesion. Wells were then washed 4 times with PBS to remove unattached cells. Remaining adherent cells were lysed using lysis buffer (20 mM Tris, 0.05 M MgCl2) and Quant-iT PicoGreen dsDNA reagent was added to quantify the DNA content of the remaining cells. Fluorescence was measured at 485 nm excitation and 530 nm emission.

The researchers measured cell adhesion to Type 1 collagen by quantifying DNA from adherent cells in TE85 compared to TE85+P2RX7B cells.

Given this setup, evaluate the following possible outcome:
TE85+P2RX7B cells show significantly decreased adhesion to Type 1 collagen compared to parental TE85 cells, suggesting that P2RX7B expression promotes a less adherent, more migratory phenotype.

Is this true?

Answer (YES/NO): YES